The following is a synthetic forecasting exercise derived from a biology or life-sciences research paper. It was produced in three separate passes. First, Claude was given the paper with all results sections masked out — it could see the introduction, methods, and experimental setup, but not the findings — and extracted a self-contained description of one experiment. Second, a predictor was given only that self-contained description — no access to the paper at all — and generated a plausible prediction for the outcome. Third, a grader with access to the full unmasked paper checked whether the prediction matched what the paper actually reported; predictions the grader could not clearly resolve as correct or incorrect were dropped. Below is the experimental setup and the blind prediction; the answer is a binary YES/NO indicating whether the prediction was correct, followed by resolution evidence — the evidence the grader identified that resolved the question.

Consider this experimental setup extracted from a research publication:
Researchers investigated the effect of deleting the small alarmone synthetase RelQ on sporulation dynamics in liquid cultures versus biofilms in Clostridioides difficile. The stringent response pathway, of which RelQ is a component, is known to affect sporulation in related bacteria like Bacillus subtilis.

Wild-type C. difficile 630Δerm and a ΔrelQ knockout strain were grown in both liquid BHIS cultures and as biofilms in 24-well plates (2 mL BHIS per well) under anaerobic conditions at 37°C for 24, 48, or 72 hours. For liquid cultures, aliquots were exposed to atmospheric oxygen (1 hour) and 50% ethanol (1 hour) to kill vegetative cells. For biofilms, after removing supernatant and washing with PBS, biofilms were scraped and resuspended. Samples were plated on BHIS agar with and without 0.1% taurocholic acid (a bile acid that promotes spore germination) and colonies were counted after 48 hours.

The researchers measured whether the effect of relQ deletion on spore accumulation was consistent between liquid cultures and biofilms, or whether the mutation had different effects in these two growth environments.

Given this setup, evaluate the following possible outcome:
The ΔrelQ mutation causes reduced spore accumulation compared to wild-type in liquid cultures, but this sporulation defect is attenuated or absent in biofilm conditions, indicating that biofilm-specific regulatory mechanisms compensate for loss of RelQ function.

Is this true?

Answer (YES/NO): NO